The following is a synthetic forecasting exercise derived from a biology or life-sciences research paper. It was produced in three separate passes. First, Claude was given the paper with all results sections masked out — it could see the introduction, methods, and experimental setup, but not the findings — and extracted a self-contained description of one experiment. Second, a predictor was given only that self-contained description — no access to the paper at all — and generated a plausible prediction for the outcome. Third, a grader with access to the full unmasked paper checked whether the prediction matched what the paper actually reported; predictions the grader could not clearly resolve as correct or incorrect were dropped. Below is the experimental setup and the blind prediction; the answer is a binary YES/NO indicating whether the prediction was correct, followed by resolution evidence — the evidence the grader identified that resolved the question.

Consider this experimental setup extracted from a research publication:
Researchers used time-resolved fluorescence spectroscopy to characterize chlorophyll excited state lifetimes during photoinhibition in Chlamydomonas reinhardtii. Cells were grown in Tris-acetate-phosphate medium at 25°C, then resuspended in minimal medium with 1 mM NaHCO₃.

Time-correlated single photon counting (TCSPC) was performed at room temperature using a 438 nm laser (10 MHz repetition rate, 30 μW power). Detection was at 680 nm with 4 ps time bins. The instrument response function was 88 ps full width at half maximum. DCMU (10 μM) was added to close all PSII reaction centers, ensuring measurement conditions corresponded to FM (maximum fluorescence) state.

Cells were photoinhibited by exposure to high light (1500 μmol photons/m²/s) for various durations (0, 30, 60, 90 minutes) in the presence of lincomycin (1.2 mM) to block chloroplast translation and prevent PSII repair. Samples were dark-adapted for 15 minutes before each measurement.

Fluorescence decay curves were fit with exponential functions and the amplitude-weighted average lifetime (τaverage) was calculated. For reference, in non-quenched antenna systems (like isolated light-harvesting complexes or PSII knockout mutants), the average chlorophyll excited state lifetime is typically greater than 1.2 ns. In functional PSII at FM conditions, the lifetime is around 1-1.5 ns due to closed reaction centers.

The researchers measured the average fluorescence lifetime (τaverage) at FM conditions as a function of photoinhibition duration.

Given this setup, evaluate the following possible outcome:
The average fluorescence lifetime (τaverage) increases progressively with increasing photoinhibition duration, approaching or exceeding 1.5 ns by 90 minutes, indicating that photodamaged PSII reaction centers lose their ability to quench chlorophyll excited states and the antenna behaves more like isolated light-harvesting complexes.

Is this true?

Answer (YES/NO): NO